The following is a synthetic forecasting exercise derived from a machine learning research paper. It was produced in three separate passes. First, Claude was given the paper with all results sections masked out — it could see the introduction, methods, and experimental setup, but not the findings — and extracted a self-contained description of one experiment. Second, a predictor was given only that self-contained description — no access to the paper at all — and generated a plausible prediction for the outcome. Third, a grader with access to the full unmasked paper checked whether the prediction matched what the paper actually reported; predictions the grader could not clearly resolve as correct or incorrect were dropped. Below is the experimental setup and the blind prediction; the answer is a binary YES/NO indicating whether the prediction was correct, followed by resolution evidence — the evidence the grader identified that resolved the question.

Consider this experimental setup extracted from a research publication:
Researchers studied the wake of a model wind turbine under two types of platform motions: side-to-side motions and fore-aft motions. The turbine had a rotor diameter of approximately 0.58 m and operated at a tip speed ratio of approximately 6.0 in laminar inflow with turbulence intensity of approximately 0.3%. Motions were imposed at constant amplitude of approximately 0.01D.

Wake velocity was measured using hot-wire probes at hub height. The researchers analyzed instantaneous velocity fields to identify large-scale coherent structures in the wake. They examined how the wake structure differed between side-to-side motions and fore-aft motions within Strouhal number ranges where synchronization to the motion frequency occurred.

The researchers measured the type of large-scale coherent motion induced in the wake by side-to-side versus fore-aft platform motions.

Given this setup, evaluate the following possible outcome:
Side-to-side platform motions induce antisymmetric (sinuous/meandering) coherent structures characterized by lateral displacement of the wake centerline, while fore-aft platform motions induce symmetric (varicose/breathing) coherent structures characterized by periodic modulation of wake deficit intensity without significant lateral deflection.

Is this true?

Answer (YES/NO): NO